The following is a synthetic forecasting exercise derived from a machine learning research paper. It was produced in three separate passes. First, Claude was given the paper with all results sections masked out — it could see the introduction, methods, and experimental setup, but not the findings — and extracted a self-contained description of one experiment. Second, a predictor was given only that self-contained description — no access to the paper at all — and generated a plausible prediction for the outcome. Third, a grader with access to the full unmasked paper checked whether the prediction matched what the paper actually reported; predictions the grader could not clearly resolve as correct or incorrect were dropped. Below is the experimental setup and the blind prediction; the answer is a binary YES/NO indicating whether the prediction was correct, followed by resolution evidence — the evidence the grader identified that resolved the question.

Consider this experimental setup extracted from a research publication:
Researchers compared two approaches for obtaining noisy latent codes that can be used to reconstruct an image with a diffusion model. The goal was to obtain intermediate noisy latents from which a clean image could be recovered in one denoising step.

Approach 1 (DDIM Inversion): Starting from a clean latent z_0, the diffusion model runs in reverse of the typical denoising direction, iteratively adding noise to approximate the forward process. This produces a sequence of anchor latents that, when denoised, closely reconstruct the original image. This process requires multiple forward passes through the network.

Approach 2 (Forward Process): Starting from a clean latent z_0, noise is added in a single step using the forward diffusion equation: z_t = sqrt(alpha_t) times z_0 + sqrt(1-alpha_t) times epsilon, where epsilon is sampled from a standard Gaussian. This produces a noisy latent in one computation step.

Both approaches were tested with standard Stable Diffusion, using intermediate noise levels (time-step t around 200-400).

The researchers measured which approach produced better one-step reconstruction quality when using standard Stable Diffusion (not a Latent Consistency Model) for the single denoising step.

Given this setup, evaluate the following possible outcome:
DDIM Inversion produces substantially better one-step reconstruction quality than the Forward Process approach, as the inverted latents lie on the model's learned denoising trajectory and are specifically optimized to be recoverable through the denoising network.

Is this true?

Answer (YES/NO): YES